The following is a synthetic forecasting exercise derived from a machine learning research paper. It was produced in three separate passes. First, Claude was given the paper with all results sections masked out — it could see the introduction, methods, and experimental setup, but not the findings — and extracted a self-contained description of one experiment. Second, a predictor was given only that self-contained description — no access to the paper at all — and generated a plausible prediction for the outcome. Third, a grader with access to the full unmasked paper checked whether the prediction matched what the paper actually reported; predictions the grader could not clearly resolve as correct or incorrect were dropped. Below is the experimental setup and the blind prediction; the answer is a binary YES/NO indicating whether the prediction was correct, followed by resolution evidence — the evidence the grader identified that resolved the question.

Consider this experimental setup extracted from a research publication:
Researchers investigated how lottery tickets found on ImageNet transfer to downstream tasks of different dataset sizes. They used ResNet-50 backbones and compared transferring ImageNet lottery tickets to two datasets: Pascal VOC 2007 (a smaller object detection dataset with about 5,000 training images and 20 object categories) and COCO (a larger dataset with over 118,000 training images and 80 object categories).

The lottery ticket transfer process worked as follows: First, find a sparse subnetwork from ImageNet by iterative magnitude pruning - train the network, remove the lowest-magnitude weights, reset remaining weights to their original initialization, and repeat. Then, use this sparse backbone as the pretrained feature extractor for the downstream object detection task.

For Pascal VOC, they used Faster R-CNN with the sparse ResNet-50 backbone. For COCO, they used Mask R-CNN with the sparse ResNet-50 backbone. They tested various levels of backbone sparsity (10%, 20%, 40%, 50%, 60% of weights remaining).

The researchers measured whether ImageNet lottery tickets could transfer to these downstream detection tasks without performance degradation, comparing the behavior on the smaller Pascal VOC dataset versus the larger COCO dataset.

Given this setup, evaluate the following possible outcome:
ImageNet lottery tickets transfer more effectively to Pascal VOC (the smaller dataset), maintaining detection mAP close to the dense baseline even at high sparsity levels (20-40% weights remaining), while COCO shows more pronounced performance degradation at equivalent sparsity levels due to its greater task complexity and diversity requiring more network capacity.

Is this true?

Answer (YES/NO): YES